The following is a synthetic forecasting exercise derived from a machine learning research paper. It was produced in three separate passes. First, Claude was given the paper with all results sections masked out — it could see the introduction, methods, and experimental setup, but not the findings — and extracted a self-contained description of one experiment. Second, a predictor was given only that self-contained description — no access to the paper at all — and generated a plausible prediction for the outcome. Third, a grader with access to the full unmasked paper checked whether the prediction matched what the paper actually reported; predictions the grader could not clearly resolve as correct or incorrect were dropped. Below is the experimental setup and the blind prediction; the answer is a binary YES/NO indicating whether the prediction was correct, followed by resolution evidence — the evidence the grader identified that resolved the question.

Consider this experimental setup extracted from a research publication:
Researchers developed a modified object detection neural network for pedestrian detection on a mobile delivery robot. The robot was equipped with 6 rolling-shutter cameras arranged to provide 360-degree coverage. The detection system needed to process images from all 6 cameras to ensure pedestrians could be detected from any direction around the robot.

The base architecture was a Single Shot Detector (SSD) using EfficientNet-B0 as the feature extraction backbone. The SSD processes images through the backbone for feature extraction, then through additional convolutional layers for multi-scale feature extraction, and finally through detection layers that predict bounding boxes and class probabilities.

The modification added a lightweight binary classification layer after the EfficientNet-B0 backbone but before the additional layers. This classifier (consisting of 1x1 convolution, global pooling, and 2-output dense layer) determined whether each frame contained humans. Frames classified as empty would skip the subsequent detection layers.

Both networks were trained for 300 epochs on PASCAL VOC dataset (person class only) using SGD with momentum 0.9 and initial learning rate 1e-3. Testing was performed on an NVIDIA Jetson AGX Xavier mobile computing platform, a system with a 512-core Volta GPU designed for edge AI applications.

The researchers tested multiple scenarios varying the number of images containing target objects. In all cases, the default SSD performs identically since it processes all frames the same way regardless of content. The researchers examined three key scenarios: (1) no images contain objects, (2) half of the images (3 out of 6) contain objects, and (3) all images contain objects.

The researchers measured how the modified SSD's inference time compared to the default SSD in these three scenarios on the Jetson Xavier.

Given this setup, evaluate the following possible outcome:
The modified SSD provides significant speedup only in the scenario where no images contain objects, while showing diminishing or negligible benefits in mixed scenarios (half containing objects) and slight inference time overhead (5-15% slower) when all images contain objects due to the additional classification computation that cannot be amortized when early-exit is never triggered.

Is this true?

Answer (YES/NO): NO